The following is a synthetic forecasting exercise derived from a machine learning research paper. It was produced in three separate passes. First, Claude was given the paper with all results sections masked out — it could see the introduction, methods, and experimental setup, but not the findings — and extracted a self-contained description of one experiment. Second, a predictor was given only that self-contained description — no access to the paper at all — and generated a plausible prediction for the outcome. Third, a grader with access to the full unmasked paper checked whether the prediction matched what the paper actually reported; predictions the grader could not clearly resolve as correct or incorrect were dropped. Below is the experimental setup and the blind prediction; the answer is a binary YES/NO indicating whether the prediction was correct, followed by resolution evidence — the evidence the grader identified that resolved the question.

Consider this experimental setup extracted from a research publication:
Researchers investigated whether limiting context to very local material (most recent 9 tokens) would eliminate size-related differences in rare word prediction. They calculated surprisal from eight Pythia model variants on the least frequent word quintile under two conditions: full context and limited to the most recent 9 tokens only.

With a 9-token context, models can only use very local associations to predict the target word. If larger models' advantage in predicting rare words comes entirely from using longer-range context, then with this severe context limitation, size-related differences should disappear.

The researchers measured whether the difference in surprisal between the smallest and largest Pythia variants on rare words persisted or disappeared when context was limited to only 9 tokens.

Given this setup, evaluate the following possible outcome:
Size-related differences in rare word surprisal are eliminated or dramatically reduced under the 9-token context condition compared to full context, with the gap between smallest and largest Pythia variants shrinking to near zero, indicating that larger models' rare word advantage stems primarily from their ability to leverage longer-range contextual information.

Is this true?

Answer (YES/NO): NO